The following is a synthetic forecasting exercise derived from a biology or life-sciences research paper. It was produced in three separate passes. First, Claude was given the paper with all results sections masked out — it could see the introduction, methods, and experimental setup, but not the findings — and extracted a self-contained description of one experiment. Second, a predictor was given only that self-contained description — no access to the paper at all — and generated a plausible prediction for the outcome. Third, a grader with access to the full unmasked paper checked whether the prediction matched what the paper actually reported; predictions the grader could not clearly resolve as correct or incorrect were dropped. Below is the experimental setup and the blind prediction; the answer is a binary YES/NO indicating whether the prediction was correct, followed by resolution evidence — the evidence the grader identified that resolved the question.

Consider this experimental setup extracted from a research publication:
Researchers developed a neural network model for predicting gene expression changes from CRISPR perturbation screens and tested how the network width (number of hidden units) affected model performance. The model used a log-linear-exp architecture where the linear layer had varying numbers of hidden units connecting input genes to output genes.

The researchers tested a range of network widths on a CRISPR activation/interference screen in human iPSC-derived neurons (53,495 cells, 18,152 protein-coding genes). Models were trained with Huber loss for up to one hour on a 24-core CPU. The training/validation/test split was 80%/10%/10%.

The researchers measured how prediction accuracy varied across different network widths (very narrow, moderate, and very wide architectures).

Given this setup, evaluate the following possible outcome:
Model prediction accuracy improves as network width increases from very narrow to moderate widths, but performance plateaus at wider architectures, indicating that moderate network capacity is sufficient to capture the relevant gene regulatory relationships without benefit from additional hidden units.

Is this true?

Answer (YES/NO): NO